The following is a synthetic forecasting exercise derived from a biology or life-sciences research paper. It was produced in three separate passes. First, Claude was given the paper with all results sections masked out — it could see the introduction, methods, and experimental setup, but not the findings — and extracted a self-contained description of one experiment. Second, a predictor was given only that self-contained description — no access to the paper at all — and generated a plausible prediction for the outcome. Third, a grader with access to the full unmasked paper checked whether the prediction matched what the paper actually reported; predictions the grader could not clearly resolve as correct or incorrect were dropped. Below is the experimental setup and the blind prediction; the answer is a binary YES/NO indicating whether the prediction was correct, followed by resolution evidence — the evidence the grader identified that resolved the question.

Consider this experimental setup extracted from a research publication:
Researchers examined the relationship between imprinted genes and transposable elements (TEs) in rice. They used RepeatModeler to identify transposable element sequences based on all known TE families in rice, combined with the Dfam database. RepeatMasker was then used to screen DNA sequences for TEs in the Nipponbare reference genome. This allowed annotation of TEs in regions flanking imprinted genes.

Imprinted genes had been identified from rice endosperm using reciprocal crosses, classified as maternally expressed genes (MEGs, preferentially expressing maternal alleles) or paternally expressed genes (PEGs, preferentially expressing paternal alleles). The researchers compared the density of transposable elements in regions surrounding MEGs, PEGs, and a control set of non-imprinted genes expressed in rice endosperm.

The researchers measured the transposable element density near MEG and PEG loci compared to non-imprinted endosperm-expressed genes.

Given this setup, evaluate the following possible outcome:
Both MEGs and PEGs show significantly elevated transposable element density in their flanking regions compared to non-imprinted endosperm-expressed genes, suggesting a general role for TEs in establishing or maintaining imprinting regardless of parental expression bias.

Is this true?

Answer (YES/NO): NO